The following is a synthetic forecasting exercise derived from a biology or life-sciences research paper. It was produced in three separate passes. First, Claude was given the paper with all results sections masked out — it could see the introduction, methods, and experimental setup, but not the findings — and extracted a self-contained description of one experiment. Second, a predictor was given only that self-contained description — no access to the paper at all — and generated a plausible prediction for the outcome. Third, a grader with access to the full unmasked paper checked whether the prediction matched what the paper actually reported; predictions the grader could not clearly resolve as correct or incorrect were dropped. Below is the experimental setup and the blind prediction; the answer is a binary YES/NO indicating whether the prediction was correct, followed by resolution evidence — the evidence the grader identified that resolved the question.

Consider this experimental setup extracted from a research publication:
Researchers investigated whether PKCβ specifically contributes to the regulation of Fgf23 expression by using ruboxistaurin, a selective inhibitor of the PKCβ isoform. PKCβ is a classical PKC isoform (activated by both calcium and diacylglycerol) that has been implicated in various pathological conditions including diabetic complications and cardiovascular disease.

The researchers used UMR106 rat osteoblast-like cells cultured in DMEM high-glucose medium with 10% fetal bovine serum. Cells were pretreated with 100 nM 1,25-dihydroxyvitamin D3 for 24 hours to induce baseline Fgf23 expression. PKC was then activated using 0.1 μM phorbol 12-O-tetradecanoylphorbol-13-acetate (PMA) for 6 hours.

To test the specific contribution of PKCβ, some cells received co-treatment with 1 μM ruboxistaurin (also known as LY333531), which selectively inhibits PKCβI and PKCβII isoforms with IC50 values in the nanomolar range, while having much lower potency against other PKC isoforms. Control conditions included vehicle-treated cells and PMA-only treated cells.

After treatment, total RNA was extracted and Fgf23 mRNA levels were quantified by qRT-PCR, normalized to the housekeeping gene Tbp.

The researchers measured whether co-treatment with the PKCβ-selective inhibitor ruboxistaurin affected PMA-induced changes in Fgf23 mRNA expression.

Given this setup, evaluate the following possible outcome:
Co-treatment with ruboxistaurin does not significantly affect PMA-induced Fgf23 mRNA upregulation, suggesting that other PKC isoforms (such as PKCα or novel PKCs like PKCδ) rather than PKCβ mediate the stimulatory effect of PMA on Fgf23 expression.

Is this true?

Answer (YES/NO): NO